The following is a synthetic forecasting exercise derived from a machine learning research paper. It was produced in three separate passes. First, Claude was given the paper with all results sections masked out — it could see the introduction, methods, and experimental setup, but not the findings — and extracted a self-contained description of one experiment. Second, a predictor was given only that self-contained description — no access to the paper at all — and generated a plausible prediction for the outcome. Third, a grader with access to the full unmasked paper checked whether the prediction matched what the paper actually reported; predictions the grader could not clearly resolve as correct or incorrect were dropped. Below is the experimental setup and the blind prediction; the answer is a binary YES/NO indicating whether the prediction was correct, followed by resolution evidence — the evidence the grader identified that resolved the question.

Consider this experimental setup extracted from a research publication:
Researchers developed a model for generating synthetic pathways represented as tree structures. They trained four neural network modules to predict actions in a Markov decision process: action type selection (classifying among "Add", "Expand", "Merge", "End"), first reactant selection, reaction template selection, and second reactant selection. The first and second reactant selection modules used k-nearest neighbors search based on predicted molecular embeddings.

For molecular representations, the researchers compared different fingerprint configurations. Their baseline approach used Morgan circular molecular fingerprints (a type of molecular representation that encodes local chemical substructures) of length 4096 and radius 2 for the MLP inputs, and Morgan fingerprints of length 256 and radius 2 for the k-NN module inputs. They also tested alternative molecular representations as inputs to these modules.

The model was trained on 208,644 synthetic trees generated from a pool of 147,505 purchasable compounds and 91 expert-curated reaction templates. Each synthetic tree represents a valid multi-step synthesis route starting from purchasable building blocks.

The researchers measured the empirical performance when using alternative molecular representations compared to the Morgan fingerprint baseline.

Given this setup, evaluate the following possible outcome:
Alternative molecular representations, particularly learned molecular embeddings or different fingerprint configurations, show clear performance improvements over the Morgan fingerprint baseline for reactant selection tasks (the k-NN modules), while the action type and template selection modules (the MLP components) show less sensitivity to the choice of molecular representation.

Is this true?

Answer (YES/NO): NO